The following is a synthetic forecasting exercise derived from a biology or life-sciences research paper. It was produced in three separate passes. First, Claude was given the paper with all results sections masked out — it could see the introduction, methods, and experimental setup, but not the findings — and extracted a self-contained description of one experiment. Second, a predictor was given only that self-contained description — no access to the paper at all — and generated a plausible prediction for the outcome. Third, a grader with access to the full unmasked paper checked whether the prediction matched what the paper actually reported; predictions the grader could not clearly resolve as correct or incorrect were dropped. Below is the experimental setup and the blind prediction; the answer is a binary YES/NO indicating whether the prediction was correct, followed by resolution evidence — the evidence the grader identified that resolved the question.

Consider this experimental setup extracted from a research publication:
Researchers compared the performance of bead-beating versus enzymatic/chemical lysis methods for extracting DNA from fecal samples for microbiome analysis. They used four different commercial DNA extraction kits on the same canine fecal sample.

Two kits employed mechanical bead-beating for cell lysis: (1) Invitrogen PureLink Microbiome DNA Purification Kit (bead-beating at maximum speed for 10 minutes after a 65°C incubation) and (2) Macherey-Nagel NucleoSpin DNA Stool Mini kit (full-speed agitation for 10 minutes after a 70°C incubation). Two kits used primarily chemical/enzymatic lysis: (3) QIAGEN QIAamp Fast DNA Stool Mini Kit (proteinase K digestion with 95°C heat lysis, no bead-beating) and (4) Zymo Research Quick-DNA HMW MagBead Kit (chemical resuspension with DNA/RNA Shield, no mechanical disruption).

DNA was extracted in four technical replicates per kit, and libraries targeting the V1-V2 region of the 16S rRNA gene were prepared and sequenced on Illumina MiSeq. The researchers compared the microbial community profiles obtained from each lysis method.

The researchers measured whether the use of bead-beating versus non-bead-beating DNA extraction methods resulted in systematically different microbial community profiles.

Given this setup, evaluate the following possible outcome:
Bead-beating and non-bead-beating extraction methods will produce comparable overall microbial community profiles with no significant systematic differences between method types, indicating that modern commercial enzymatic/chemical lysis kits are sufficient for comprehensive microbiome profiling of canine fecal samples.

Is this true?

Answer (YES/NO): NO